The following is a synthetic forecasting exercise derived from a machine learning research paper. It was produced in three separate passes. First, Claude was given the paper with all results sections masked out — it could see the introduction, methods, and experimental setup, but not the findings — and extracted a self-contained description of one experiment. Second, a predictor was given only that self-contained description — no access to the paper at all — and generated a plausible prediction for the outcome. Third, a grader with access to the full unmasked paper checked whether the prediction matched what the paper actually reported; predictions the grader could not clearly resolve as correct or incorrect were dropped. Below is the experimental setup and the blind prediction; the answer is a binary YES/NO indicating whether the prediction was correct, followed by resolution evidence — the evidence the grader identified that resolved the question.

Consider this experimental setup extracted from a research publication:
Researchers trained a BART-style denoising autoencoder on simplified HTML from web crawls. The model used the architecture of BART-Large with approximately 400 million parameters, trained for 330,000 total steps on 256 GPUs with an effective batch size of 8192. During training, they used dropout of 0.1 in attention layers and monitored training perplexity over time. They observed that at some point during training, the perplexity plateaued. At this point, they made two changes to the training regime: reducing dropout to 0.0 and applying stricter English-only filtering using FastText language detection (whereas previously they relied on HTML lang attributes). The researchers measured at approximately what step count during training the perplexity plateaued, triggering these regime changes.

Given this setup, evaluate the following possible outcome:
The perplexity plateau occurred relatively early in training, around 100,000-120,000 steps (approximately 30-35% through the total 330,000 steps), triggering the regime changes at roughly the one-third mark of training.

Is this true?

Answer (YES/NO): NO